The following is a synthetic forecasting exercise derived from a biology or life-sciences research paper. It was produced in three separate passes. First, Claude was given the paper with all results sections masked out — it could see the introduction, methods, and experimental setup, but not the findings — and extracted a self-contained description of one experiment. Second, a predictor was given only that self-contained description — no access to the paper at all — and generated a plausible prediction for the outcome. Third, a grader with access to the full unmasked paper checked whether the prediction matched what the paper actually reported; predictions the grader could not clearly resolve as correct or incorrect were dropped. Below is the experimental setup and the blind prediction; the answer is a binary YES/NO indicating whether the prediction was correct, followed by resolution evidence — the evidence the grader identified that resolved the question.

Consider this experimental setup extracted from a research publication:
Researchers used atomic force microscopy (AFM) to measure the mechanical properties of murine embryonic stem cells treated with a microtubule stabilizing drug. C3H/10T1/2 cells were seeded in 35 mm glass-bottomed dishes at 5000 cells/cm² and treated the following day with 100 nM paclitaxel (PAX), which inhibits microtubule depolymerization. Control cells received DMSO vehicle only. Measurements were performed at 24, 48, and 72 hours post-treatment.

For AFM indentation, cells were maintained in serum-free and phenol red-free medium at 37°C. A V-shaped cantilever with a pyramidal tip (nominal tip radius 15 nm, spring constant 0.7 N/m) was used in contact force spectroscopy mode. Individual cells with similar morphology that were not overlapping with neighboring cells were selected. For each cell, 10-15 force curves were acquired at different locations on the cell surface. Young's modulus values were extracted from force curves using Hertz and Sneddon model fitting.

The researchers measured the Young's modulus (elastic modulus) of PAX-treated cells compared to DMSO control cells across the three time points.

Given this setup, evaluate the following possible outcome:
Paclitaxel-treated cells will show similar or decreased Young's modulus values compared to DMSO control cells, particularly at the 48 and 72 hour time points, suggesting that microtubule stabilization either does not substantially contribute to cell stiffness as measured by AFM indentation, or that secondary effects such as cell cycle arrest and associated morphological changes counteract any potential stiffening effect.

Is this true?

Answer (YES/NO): NO